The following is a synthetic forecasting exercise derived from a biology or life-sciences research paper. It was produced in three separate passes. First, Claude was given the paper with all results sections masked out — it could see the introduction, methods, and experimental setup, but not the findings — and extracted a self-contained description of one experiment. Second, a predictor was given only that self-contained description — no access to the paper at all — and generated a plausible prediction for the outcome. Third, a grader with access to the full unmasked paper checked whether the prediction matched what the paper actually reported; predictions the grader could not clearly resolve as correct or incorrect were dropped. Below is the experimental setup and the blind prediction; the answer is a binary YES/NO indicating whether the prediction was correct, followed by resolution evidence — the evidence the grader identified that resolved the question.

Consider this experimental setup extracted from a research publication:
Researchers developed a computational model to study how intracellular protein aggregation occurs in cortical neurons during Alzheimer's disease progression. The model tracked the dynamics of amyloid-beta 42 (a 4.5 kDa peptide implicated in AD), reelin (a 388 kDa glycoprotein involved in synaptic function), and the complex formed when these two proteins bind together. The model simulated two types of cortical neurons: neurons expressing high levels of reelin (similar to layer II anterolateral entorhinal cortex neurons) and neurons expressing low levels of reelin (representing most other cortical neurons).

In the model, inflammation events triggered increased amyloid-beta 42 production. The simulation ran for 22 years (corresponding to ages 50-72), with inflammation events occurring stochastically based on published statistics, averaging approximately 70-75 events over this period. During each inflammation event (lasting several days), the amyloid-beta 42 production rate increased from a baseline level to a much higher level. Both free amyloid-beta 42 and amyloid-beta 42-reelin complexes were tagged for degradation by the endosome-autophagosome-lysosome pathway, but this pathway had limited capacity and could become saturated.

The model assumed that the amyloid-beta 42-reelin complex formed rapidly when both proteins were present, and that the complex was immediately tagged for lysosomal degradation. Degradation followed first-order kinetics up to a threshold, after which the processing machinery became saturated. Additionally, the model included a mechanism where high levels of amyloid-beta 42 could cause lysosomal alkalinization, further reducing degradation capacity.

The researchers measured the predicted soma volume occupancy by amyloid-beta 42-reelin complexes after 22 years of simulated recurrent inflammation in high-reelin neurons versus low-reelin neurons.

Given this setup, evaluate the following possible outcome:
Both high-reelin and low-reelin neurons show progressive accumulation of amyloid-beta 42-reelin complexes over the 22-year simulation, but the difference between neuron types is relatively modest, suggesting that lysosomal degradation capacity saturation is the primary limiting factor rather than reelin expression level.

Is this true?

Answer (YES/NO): NO